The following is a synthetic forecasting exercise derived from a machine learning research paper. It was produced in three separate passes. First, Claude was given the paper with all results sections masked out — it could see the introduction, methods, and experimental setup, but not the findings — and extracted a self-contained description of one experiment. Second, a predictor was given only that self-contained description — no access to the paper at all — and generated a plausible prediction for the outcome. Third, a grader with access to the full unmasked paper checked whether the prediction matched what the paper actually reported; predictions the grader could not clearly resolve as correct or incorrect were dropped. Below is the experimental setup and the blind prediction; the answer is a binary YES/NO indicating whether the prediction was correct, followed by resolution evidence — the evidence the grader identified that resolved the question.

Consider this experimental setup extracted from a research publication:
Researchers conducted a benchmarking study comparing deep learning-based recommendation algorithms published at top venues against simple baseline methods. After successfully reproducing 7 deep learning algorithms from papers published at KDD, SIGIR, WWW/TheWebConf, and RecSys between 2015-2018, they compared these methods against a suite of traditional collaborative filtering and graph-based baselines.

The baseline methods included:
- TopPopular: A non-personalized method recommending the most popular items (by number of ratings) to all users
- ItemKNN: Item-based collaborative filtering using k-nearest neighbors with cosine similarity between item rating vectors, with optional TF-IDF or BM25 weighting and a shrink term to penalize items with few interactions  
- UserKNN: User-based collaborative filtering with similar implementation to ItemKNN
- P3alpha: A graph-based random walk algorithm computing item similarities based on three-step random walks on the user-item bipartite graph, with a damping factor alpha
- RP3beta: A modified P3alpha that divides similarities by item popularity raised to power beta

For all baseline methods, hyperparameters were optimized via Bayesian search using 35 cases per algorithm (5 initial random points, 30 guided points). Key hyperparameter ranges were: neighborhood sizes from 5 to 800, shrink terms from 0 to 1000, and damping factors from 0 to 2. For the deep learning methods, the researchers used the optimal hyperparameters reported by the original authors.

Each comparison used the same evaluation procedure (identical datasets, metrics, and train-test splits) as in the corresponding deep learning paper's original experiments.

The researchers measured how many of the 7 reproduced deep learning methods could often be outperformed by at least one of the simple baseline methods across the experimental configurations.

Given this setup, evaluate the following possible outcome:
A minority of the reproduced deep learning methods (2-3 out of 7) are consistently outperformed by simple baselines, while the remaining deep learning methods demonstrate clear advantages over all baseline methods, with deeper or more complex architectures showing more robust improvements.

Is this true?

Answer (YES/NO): NO